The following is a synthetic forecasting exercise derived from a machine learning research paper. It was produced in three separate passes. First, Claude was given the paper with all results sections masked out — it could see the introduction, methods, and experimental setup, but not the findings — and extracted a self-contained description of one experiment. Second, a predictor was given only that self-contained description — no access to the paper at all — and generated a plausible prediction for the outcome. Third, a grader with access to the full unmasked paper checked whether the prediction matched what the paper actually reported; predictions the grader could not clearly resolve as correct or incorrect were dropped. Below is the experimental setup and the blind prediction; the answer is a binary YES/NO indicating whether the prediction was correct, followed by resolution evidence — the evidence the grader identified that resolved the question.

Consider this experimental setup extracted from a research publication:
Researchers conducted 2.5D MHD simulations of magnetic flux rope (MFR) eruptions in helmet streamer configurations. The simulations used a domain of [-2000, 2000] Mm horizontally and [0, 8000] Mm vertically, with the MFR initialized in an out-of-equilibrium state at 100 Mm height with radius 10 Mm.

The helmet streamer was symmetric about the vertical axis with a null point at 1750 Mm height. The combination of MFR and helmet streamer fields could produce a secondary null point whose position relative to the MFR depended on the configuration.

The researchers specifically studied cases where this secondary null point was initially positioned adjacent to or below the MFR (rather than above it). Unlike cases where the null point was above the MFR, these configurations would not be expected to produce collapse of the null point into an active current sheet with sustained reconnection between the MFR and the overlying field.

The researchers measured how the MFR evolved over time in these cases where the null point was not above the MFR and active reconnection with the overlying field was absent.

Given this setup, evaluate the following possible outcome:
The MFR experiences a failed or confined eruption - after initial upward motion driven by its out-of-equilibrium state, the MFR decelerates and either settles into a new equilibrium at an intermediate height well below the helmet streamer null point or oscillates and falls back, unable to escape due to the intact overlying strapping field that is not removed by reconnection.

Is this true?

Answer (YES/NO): YES